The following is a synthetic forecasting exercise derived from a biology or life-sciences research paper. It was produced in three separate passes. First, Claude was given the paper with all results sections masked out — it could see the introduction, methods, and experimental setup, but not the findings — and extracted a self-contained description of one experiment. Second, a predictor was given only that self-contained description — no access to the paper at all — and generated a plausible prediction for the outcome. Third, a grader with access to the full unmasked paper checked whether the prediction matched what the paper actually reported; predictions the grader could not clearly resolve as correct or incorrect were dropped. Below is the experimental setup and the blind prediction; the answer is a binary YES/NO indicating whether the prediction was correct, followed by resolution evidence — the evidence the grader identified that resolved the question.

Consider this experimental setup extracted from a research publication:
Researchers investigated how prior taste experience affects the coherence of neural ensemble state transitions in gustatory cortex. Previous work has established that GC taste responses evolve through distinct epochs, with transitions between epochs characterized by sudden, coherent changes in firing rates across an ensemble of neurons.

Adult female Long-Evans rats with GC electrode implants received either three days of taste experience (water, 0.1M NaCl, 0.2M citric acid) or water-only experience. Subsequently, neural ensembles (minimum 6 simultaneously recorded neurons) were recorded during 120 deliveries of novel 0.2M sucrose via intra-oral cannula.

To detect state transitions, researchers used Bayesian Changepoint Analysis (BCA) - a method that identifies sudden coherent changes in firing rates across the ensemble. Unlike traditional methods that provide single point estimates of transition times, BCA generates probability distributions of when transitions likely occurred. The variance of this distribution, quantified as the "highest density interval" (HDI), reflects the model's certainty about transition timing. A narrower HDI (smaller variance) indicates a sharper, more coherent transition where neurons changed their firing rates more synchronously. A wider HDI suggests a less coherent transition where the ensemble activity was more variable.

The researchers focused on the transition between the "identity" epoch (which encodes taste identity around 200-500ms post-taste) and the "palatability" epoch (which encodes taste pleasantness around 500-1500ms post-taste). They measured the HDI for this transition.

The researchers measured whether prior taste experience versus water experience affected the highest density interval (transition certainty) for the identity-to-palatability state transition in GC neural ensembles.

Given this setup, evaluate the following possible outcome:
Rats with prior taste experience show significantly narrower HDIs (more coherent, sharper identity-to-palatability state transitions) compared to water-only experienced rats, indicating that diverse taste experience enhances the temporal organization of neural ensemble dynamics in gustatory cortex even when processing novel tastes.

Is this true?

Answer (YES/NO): YES